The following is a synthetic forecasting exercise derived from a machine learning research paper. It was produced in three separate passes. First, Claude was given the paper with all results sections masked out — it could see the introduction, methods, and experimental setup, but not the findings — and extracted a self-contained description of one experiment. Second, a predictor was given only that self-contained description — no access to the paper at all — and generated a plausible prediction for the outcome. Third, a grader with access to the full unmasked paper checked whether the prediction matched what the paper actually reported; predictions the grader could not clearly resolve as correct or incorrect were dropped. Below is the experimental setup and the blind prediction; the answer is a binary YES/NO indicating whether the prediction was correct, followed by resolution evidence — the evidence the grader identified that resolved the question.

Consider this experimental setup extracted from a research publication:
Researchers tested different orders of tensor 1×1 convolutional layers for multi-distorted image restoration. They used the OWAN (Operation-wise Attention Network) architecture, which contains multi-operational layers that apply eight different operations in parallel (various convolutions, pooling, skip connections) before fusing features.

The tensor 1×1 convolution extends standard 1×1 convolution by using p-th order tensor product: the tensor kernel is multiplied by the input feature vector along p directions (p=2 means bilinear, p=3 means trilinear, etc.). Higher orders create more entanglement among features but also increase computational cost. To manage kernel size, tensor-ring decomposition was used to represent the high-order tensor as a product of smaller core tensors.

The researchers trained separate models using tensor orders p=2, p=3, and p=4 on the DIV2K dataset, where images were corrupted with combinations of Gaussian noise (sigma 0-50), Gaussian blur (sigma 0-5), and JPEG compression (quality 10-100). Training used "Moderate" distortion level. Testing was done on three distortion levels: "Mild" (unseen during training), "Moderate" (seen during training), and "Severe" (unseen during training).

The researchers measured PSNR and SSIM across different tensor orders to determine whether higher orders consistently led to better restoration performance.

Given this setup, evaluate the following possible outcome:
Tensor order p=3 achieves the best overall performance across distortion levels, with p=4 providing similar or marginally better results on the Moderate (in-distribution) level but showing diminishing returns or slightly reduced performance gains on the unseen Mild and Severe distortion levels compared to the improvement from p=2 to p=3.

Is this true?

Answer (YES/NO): NO